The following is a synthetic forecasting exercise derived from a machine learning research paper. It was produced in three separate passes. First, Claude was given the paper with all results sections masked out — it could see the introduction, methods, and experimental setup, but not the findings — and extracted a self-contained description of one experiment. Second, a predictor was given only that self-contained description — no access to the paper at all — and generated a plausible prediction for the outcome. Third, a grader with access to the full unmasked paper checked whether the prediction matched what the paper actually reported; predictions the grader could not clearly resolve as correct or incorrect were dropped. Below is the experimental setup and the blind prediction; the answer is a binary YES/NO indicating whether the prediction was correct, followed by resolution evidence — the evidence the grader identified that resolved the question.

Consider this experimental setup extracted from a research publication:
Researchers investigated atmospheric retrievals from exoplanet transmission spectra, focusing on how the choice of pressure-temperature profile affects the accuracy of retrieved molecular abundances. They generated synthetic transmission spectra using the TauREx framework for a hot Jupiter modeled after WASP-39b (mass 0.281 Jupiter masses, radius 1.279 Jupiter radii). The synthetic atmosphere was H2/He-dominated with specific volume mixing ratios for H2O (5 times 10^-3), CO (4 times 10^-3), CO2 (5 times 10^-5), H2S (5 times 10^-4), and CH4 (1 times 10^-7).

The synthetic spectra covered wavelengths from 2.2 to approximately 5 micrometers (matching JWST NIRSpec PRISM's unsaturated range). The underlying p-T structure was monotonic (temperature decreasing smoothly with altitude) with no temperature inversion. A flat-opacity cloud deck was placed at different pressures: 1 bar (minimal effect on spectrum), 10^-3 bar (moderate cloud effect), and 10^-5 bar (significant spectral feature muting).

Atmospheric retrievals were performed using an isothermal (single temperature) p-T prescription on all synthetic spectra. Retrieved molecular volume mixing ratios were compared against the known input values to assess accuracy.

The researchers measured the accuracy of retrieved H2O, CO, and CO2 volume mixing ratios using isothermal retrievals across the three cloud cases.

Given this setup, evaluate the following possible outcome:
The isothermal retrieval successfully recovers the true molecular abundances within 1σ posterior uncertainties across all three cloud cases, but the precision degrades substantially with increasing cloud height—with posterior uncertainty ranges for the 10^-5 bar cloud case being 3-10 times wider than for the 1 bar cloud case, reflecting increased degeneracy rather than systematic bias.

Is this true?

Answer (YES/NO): NO